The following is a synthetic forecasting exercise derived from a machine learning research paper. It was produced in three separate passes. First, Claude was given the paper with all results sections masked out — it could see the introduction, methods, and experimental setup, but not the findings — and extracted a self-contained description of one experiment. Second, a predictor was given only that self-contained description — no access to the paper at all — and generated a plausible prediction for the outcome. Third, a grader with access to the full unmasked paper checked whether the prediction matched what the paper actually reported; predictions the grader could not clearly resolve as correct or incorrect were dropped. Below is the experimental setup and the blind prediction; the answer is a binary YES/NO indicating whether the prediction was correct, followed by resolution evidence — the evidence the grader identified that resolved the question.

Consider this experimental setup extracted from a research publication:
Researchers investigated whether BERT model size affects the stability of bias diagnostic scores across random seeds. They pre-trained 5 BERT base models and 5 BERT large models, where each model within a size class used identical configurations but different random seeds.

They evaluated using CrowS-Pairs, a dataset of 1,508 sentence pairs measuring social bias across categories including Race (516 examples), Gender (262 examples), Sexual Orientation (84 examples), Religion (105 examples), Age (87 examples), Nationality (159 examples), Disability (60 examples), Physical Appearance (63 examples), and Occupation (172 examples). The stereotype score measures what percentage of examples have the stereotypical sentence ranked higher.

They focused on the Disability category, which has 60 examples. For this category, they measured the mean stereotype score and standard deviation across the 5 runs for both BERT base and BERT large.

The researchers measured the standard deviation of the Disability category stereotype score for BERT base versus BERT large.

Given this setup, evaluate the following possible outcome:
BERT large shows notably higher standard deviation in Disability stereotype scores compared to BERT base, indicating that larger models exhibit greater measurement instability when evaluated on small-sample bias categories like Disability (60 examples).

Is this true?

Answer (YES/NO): NO